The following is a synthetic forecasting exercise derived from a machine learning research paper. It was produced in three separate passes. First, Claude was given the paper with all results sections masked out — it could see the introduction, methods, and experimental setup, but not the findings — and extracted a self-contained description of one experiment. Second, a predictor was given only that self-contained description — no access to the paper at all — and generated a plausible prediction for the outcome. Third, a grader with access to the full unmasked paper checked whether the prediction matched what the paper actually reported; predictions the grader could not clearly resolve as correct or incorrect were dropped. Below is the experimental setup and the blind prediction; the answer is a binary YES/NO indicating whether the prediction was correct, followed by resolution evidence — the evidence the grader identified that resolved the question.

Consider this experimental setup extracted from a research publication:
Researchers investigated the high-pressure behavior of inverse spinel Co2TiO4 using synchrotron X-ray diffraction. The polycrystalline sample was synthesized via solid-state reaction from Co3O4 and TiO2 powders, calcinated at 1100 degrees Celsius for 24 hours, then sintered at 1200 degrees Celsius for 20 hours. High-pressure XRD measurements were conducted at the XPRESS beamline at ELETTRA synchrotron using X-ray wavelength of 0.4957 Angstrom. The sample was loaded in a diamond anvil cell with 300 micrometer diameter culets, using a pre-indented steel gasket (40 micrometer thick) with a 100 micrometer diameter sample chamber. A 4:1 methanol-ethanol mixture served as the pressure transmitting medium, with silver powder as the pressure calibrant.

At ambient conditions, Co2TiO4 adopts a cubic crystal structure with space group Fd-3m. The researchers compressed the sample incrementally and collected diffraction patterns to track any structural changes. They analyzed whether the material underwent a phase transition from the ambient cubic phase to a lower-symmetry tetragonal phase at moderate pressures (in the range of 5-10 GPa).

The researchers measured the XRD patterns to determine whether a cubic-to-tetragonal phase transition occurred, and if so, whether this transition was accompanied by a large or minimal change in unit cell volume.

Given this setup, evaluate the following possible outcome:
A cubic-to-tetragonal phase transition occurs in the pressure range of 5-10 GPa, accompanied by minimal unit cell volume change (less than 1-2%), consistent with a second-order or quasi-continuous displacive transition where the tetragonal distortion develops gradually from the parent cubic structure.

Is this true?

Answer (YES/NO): YES